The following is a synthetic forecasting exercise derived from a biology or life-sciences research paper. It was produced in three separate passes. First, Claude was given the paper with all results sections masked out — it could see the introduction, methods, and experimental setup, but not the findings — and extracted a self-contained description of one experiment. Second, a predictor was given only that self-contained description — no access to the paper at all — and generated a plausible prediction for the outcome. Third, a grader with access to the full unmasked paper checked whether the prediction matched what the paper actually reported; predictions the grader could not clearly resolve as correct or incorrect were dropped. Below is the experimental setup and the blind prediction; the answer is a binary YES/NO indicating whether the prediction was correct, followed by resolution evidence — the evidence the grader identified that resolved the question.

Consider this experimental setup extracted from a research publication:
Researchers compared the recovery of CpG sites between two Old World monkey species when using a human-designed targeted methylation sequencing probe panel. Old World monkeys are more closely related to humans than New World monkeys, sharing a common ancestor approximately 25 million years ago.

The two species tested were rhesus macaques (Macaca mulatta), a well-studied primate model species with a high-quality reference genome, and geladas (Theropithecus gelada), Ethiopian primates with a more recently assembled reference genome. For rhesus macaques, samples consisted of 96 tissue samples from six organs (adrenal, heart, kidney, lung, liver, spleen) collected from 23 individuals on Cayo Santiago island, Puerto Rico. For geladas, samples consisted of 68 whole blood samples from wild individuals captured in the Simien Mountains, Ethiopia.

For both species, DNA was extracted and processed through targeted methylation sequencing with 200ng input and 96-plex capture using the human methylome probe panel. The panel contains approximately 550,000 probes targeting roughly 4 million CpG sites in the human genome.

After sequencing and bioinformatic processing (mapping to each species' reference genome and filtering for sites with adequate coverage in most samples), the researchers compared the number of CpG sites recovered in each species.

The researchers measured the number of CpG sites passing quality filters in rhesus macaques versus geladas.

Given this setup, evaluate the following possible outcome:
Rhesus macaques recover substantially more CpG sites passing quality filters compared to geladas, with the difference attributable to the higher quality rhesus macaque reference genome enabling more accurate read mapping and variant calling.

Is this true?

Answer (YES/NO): NO